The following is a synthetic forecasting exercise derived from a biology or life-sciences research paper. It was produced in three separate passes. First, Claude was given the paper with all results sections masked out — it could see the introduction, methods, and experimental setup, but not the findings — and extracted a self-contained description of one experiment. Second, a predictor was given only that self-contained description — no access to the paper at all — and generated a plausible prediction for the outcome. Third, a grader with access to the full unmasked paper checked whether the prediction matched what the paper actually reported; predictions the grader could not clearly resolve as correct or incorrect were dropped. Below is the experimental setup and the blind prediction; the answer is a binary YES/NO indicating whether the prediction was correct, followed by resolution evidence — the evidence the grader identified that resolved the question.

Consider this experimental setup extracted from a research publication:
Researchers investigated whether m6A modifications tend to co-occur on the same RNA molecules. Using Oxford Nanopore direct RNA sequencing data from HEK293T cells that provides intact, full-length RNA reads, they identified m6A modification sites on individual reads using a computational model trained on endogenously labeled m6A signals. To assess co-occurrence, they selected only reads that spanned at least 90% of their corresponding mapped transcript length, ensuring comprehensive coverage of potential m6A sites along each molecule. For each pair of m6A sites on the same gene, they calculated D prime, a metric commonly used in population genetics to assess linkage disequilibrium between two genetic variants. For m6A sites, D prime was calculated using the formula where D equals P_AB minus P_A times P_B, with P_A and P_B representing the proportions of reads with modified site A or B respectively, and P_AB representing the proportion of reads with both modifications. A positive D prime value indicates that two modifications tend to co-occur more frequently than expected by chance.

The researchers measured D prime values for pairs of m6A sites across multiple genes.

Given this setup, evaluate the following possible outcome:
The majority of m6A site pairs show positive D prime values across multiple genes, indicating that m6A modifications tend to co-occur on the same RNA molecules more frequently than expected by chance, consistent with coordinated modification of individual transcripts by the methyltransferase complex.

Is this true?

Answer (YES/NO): NO